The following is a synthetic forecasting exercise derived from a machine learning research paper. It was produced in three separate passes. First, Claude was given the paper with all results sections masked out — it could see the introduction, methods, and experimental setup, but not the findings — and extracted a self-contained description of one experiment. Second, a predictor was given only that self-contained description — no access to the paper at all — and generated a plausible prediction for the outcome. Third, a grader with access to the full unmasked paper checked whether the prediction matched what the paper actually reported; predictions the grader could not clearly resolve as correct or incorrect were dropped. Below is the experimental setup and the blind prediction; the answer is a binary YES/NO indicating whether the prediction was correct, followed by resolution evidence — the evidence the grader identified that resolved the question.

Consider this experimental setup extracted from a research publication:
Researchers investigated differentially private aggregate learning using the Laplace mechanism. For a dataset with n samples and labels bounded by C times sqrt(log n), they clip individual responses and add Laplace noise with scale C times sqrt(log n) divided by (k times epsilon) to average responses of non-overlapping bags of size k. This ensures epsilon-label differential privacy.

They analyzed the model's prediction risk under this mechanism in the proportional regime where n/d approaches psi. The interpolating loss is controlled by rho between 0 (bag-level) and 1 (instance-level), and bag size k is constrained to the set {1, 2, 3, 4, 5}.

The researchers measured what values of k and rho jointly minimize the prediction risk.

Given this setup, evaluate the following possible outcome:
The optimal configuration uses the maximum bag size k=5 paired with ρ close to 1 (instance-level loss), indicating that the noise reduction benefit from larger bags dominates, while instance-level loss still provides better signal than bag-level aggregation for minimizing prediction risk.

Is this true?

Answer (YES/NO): YES